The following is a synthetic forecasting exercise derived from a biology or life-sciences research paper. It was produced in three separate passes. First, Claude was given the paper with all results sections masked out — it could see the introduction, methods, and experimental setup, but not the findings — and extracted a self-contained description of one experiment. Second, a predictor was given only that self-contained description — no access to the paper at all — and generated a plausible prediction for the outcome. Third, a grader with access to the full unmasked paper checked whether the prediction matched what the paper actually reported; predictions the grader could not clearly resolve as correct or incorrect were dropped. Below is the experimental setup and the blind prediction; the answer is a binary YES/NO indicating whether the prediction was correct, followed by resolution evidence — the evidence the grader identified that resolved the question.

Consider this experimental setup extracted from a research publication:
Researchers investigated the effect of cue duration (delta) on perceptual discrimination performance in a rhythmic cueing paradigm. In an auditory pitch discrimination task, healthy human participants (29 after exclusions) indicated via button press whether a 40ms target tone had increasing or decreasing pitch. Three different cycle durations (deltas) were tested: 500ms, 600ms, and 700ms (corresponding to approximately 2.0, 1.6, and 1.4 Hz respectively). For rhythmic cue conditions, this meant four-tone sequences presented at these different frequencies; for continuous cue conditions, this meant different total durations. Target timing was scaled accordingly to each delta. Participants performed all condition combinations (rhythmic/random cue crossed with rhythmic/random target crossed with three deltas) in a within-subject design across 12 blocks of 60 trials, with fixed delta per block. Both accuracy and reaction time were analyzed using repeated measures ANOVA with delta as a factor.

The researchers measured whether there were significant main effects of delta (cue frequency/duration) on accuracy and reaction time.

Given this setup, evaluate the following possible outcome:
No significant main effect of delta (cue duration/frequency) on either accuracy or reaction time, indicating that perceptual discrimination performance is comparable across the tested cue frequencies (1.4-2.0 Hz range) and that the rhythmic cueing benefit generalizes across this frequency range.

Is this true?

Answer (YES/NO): NO